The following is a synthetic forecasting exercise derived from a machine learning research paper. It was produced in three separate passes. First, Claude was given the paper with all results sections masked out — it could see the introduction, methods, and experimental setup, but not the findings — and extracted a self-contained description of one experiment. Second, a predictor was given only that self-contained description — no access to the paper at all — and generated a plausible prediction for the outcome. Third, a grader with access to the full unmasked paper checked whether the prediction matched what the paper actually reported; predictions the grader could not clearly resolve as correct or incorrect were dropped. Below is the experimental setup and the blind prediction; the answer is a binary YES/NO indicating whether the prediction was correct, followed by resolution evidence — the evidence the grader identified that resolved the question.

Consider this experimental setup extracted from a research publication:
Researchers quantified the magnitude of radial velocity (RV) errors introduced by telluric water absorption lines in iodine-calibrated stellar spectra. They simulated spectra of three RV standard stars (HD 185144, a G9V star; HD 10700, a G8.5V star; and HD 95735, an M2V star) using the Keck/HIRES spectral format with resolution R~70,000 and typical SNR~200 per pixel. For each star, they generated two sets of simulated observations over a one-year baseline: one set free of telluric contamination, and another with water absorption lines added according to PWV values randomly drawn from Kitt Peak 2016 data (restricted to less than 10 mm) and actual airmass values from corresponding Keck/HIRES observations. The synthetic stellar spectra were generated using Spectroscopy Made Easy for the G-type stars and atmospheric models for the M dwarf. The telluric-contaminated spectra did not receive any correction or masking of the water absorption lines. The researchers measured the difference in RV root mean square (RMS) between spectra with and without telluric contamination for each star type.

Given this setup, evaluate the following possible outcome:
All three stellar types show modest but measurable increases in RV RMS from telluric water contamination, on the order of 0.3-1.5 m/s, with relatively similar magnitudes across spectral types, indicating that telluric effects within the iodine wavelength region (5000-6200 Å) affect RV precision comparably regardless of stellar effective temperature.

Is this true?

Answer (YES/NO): NO